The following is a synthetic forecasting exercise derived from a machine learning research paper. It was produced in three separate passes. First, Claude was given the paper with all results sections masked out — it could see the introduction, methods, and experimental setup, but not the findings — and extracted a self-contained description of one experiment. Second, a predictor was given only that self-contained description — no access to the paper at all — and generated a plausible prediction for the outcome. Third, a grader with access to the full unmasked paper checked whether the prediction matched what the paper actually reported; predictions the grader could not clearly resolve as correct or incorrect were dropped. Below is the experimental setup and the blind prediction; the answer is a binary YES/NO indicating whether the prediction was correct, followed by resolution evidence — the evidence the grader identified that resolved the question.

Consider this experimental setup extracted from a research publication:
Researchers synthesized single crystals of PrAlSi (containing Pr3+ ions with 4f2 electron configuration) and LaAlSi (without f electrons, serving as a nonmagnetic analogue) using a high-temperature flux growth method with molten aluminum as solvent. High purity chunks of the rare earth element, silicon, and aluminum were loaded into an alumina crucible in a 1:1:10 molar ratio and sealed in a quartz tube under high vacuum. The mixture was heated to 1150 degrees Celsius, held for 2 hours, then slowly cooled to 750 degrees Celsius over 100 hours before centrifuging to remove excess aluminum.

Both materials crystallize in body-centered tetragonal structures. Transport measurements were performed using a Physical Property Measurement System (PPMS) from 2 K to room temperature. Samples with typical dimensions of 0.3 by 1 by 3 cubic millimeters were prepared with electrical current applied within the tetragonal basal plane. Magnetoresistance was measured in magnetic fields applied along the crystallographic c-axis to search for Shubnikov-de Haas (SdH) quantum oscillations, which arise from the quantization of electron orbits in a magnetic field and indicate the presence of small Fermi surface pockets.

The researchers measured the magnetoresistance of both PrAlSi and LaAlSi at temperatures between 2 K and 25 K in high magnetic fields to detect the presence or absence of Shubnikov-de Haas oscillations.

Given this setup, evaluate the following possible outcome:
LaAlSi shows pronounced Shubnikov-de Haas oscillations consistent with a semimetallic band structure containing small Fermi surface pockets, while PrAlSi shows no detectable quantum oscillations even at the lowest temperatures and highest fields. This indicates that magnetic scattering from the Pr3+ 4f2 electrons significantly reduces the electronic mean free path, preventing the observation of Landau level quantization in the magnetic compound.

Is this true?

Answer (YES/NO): NO